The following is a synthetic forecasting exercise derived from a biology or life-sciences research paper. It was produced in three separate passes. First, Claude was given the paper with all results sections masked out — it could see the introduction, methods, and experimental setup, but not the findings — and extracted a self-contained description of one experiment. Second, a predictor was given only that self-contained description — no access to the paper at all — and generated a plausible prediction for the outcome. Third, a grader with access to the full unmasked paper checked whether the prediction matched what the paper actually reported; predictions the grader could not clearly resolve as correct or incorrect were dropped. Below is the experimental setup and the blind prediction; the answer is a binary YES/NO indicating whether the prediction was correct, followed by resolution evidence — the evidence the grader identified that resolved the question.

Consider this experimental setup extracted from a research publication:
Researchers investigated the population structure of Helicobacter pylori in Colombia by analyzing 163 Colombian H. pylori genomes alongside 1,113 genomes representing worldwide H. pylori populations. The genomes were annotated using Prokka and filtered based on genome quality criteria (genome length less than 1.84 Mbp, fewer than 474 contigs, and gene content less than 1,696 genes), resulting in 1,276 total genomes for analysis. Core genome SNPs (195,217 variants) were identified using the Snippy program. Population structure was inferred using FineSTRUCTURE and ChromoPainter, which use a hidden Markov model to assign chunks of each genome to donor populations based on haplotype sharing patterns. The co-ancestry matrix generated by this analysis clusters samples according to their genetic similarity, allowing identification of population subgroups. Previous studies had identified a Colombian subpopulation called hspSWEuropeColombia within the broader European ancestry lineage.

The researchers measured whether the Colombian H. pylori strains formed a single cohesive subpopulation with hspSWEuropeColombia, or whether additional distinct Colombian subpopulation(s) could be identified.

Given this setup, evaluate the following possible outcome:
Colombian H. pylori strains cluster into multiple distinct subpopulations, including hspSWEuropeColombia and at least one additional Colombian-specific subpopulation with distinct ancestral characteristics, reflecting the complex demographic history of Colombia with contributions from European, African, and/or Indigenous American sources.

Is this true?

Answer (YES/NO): YES